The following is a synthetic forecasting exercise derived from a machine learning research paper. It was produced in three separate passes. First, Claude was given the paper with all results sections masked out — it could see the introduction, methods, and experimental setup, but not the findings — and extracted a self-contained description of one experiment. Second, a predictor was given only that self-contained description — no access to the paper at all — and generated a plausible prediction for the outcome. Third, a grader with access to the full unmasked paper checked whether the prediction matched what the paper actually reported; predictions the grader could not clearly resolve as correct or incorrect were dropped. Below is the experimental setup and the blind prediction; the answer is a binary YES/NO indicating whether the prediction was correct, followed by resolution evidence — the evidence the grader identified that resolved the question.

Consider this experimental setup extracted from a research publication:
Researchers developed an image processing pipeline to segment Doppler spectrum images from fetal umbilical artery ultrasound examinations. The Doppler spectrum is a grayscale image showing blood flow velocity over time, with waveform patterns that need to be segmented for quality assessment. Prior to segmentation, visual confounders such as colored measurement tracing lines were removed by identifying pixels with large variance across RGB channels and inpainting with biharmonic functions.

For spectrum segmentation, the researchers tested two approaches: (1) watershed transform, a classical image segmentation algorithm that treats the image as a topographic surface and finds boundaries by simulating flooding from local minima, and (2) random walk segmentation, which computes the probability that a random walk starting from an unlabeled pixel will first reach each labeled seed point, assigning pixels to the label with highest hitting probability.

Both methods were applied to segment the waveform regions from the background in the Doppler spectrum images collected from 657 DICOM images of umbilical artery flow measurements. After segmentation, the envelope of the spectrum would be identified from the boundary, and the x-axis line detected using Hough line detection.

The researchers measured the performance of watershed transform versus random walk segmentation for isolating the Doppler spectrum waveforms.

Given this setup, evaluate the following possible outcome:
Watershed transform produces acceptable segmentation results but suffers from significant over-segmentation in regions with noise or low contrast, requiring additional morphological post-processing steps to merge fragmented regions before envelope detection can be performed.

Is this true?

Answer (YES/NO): NO